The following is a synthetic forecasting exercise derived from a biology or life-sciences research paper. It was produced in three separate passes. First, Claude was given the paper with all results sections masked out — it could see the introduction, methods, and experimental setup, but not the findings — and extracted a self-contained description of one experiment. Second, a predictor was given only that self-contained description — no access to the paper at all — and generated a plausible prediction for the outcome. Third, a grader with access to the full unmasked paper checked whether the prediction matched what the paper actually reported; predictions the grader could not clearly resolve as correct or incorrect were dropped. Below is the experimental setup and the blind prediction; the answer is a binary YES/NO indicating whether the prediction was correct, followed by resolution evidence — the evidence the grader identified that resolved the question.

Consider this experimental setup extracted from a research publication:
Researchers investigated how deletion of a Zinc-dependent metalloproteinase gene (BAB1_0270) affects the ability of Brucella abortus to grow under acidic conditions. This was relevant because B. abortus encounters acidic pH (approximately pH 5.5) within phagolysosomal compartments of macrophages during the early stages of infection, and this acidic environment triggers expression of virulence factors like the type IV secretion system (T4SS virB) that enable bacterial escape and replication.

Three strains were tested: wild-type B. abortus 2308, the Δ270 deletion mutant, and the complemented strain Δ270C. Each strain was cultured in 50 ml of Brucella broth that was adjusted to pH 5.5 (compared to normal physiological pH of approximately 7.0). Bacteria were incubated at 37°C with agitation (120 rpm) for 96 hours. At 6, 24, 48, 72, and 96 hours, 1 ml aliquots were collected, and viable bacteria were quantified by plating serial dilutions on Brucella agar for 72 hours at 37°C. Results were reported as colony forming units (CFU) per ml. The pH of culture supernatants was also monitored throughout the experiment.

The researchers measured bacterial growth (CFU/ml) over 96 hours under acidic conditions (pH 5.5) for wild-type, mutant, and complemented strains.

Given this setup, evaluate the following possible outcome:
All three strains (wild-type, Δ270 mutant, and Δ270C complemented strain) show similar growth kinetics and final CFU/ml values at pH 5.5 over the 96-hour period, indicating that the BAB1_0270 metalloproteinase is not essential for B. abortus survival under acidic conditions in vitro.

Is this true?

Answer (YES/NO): NO